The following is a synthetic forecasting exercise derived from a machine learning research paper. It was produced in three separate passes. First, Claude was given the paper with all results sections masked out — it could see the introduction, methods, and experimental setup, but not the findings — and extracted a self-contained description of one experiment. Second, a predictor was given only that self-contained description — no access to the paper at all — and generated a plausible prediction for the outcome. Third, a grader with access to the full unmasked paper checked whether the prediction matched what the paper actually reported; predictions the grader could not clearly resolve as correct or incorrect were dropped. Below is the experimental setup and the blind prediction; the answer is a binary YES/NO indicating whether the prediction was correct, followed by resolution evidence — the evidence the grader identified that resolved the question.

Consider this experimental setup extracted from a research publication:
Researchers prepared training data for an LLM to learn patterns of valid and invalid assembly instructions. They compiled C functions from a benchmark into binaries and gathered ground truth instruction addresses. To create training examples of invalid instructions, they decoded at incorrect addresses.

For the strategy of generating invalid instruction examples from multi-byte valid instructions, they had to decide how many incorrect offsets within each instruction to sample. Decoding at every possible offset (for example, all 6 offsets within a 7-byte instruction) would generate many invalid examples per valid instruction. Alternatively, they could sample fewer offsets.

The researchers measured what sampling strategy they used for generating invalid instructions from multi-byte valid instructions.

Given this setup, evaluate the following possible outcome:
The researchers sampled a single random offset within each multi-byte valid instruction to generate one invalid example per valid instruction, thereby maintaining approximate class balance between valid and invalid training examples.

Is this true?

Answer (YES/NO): YES